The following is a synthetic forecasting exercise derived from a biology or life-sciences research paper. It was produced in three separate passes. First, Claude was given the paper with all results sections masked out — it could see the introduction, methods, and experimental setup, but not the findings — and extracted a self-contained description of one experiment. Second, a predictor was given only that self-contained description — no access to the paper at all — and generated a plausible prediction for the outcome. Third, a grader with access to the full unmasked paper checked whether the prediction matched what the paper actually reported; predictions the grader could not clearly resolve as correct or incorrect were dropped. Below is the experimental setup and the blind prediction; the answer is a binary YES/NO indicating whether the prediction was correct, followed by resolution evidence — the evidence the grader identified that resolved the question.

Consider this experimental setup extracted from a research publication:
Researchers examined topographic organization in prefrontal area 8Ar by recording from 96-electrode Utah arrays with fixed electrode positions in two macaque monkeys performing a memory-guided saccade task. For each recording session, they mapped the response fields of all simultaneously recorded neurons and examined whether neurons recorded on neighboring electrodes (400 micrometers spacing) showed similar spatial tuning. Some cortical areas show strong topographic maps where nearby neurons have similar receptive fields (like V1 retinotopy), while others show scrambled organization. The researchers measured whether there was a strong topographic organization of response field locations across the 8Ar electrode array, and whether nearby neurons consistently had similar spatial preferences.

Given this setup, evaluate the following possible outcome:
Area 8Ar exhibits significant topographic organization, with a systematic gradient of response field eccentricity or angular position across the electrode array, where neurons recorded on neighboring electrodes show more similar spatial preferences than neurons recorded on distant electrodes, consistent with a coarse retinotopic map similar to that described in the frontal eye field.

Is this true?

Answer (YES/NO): NO